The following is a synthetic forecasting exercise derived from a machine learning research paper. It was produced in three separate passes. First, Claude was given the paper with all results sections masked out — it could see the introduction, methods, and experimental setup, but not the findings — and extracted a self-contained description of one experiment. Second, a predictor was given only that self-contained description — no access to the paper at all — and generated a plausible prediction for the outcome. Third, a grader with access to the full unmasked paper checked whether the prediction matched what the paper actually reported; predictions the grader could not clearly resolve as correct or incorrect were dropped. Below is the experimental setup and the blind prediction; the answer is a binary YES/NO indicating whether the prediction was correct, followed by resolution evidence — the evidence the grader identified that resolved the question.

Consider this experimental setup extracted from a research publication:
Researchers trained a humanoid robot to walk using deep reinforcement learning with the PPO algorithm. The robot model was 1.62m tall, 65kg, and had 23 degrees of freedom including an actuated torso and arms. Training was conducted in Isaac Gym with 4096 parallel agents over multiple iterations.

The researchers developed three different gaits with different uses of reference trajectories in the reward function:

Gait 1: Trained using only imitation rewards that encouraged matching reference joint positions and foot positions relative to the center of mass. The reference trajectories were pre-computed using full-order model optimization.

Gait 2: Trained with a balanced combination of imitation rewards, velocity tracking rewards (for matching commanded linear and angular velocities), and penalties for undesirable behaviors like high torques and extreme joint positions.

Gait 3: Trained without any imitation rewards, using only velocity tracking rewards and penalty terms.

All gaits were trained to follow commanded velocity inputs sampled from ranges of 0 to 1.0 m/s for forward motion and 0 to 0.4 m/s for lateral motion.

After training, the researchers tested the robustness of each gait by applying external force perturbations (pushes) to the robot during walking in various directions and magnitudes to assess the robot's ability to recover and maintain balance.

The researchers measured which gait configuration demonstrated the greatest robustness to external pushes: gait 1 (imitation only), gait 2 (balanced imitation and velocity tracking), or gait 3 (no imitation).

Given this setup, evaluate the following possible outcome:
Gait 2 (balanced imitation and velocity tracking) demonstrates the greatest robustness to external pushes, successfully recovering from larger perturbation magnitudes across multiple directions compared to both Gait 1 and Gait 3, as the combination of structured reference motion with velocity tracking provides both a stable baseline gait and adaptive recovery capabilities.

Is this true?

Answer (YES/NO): NO